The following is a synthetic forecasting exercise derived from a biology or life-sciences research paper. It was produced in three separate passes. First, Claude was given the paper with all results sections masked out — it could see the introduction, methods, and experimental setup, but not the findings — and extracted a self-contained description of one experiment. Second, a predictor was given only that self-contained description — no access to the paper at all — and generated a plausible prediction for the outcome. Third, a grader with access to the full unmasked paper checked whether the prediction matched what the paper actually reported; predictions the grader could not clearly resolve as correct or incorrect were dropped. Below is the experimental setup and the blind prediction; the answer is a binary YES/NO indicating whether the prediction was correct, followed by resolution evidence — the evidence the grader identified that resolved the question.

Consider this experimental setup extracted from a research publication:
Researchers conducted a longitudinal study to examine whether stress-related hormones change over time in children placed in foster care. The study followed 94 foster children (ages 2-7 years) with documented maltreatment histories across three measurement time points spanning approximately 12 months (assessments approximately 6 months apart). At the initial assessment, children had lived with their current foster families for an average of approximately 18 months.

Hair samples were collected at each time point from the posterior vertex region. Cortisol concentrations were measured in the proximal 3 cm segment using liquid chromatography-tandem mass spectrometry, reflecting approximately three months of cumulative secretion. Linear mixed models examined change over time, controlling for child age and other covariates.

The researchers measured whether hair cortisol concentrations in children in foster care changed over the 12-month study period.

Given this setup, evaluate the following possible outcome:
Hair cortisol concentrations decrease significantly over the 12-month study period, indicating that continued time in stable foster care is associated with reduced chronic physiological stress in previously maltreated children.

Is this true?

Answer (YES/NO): NO